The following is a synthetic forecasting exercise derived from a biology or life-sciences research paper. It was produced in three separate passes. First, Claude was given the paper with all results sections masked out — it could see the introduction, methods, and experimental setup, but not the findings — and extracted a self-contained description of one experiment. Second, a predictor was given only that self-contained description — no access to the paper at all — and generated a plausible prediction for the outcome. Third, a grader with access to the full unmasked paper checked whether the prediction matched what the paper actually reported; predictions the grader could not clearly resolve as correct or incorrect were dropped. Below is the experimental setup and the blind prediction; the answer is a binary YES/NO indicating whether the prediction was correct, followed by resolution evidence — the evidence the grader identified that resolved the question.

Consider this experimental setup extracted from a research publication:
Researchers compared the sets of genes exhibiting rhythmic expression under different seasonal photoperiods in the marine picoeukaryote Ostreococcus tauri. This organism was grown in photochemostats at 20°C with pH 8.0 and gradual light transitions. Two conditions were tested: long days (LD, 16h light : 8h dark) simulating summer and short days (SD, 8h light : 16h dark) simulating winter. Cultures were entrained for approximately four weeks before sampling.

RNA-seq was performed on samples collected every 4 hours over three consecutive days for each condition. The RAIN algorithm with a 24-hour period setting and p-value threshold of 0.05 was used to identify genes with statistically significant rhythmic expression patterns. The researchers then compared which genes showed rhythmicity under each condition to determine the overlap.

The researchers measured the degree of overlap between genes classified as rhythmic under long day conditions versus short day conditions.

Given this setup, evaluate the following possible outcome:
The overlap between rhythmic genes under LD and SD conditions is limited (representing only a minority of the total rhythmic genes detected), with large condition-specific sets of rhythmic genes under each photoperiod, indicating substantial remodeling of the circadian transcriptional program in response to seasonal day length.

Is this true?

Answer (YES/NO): NO